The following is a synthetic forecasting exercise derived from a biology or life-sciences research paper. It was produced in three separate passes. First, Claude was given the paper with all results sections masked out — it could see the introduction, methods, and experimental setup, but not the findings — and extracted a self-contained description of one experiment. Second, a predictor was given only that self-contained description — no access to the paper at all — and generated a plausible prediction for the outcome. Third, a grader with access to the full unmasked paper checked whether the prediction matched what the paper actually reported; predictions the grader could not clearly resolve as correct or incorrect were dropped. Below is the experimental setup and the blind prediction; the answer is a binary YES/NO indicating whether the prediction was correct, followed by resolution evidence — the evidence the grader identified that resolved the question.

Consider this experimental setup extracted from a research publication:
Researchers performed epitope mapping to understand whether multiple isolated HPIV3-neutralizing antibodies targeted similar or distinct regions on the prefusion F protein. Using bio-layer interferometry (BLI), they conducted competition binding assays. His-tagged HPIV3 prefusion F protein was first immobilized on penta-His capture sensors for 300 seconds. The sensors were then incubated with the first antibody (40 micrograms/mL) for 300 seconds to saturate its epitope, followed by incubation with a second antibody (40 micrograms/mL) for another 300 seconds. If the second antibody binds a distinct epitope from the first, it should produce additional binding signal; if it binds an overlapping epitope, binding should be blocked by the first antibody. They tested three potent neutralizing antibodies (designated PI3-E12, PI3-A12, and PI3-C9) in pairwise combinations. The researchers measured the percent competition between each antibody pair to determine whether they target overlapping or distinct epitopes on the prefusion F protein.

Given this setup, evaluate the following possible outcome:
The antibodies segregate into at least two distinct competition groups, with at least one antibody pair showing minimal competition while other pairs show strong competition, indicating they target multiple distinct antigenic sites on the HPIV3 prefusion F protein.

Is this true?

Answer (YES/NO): YES